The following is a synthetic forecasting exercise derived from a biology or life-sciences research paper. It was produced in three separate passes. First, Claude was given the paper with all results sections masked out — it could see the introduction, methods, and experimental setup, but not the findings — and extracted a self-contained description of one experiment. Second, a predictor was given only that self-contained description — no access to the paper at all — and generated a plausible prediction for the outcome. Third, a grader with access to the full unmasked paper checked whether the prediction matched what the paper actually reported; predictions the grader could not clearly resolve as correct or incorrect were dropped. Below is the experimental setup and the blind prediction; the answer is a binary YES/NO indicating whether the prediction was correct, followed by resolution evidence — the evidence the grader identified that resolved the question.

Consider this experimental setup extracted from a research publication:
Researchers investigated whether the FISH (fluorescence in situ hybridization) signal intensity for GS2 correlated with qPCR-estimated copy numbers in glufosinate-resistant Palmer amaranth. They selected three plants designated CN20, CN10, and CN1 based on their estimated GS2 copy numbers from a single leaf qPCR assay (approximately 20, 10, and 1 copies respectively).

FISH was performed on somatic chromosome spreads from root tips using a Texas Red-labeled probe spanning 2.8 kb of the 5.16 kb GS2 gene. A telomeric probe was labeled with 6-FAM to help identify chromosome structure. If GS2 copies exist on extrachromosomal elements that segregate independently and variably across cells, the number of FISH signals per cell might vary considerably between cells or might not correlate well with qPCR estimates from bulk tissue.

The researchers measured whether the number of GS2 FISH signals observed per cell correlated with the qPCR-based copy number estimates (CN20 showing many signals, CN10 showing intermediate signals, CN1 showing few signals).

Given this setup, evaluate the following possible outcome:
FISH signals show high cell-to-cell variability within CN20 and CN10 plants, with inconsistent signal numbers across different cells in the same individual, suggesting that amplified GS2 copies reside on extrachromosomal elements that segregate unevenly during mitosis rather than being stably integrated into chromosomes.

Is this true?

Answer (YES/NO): NO